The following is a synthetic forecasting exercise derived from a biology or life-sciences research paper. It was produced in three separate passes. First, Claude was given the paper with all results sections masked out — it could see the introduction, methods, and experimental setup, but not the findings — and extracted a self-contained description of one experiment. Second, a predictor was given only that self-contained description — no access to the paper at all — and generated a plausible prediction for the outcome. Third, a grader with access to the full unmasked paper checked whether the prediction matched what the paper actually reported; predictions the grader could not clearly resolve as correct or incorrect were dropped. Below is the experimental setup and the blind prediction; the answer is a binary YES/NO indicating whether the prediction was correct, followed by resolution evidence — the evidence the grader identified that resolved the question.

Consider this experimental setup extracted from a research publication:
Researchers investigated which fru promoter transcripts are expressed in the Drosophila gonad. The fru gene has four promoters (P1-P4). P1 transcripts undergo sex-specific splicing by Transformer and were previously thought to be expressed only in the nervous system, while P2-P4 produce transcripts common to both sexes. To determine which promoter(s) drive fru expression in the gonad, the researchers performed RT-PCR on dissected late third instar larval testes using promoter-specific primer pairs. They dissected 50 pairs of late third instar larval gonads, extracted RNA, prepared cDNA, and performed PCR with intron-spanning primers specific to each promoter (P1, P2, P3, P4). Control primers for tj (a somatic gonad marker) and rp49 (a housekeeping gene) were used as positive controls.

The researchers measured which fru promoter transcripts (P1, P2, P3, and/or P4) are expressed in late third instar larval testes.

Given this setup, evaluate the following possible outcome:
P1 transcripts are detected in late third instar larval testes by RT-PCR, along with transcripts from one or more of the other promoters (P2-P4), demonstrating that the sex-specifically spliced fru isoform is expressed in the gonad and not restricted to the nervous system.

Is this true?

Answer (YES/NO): NO